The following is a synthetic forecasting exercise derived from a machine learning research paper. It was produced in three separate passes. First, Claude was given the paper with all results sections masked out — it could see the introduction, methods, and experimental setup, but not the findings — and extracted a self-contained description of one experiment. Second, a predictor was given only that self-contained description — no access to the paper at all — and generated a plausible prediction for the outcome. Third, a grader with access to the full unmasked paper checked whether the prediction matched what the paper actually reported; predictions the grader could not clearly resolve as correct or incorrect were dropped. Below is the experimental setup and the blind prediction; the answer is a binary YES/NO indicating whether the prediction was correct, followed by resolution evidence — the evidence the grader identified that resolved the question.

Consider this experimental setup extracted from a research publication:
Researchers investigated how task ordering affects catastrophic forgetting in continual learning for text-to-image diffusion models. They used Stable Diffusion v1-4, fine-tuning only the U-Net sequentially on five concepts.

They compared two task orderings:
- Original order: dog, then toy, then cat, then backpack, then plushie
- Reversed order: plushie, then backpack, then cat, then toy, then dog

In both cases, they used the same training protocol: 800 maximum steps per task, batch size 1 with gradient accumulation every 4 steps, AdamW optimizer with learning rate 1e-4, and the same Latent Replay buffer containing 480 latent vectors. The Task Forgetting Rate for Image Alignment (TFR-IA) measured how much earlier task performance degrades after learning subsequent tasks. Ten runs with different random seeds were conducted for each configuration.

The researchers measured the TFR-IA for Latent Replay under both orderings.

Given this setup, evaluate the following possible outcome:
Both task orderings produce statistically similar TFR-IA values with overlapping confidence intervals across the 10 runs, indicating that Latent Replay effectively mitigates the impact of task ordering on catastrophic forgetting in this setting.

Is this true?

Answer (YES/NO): YES